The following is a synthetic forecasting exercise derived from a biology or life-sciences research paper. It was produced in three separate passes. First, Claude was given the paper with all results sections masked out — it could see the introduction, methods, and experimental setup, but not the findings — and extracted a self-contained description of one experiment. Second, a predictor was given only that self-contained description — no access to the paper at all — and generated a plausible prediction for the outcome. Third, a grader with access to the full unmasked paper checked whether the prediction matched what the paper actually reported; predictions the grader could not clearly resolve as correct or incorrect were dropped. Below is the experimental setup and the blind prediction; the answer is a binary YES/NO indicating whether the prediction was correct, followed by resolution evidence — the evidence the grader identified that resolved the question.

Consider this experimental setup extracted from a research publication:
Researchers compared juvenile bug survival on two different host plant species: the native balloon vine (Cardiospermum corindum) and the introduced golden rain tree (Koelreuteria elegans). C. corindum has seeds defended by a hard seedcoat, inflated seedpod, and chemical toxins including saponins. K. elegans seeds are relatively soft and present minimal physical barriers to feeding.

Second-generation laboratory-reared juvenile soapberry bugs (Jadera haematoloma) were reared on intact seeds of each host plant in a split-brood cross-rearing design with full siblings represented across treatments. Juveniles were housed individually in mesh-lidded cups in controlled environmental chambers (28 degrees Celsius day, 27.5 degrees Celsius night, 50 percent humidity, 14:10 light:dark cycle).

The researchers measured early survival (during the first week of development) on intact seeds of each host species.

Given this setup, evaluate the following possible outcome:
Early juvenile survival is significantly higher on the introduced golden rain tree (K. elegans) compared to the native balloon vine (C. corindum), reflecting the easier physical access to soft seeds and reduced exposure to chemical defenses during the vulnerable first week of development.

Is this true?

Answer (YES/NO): YES